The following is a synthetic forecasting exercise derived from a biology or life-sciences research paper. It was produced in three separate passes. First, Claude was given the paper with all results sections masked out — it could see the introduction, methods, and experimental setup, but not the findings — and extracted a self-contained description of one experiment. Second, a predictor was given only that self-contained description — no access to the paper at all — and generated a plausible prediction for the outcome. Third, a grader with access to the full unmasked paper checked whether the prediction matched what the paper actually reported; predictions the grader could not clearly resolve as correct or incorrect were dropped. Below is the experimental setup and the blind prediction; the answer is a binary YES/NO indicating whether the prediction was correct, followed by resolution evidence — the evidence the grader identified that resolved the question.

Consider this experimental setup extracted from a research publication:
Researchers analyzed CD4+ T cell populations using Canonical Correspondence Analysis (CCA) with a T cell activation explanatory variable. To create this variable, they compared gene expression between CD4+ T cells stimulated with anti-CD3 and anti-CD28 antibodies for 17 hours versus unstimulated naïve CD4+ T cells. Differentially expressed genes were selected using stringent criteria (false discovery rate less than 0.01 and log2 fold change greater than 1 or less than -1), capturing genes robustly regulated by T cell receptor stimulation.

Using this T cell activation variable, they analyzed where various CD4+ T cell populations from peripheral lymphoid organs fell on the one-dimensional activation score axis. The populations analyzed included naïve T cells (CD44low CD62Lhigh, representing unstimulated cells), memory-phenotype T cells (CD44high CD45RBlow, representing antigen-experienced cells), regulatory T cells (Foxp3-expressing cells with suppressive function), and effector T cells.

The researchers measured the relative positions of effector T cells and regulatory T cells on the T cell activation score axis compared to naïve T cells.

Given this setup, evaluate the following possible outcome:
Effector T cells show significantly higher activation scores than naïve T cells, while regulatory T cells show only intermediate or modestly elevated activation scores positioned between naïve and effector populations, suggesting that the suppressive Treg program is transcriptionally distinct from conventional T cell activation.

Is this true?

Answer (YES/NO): NO